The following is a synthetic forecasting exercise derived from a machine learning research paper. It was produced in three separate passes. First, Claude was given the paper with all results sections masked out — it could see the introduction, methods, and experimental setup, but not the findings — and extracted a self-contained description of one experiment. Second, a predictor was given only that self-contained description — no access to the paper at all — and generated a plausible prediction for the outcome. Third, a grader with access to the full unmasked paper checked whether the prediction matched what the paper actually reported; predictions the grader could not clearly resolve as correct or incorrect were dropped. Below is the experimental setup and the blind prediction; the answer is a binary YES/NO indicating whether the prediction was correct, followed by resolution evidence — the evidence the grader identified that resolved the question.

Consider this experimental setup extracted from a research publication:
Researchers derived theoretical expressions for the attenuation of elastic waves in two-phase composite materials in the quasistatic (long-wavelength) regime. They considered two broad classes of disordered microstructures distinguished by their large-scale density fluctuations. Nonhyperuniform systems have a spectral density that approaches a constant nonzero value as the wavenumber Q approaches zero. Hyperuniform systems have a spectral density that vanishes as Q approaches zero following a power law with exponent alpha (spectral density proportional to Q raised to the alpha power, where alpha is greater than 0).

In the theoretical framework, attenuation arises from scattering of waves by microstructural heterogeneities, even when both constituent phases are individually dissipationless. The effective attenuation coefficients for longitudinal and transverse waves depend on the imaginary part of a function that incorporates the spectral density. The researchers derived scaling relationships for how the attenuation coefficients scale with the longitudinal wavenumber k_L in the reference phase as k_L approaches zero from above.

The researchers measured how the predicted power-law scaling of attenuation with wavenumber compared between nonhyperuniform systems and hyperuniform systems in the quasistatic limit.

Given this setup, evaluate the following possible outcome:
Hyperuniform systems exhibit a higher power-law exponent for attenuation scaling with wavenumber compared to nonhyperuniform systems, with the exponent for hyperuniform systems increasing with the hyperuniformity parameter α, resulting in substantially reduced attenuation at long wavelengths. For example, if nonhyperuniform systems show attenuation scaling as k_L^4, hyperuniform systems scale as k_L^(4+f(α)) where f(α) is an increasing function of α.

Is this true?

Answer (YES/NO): YES